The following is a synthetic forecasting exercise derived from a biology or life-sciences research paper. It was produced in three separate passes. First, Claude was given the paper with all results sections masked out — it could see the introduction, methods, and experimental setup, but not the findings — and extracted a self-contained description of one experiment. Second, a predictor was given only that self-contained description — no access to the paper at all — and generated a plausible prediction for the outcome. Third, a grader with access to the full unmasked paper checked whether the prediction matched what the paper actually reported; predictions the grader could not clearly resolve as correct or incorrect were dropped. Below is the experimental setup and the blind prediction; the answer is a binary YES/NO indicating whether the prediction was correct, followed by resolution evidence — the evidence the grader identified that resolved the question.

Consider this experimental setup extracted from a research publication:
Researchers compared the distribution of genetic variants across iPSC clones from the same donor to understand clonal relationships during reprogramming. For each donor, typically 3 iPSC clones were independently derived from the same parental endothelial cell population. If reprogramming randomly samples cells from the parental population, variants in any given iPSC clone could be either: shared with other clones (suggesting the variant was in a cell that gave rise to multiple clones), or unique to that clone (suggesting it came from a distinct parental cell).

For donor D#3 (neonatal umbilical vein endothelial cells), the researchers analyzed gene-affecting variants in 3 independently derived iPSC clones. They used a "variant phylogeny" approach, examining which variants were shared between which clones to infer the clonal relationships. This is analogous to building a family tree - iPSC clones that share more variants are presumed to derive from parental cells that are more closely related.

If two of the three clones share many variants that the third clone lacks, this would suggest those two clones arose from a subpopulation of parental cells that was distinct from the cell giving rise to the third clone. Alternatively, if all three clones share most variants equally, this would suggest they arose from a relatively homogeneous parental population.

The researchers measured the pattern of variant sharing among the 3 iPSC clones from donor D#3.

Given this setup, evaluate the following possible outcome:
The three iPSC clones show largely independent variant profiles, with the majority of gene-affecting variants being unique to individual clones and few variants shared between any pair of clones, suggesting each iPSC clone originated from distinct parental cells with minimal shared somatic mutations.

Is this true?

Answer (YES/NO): NO